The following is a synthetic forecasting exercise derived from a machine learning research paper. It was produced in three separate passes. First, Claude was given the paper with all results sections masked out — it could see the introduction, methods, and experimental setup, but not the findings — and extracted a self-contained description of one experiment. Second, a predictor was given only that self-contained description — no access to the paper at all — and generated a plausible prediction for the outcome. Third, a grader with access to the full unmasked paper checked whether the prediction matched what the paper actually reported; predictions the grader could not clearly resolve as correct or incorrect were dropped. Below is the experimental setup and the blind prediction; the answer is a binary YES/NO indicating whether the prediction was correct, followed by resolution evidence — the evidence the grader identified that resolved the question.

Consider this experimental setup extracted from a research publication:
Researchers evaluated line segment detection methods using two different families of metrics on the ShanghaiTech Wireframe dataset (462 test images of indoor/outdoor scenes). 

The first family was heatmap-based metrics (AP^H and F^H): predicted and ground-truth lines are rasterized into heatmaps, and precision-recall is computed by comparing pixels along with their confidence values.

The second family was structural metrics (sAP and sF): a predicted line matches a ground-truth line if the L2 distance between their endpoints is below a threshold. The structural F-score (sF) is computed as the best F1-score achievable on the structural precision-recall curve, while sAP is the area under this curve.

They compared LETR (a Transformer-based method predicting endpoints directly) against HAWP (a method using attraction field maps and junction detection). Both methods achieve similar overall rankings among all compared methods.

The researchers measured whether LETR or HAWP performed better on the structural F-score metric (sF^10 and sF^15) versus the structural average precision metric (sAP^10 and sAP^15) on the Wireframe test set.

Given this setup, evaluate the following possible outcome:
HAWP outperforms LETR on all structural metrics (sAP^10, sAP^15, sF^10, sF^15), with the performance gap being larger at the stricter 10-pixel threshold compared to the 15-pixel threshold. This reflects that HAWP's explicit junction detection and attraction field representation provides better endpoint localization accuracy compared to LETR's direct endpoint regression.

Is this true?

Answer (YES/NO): NO